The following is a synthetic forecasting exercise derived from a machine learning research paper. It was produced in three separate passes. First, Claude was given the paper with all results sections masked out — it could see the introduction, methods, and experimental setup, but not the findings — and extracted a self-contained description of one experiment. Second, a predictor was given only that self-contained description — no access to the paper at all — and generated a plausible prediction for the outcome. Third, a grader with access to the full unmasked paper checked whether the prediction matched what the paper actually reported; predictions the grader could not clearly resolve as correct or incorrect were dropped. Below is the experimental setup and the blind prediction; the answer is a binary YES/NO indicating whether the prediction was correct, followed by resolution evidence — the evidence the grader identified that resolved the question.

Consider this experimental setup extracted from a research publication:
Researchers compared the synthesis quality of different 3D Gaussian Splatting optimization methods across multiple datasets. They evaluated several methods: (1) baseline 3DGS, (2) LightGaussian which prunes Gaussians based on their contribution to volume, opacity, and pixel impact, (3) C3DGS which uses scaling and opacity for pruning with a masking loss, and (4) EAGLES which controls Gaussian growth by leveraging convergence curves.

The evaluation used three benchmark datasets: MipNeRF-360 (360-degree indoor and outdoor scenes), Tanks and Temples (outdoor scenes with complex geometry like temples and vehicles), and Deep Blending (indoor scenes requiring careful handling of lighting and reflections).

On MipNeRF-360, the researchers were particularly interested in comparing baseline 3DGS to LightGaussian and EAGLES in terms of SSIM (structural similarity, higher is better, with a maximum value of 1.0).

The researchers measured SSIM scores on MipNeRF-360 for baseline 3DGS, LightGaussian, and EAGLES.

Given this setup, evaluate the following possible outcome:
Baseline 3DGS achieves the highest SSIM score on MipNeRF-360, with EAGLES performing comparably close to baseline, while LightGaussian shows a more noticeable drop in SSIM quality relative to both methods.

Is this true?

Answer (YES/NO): NO